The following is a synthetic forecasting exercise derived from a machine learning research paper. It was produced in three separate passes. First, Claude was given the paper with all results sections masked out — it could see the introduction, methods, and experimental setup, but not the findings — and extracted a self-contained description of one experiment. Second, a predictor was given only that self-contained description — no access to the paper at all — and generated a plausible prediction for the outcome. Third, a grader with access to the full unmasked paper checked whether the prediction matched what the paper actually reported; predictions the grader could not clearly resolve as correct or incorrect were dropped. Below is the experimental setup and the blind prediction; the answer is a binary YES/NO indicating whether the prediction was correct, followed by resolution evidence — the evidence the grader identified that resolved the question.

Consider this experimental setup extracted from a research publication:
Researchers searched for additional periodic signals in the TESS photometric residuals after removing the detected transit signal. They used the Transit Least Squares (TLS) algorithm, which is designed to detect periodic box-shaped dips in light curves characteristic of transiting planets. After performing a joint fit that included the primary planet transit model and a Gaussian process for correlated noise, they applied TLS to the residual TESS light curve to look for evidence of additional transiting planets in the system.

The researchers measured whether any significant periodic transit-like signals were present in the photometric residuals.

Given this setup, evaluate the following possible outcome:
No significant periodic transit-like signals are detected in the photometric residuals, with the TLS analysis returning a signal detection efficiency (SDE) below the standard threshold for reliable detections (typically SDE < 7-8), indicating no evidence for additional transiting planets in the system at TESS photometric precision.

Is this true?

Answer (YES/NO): NO